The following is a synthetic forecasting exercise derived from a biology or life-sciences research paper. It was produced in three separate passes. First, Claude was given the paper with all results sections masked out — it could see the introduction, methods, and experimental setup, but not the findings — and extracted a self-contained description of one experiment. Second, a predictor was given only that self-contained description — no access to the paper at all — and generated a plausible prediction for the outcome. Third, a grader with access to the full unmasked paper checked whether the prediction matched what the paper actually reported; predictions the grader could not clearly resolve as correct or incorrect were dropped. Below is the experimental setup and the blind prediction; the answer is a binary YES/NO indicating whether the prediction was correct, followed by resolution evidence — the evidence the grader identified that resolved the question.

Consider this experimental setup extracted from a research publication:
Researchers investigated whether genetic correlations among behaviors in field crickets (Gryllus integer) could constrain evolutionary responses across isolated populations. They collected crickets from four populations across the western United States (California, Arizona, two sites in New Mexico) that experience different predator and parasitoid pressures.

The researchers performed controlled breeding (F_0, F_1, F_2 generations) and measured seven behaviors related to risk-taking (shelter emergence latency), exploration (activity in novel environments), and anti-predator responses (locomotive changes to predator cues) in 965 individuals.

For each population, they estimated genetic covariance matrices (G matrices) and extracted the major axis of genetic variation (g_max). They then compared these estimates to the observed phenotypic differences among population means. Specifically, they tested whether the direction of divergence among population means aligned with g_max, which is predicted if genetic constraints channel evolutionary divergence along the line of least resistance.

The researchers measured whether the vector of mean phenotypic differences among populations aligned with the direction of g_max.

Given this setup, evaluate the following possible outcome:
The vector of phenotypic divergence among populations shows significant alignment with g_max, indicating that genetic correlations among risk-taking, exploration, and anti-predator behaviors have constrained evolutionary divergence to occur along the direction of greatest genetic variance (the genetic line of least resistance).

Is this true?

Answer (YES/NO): YES